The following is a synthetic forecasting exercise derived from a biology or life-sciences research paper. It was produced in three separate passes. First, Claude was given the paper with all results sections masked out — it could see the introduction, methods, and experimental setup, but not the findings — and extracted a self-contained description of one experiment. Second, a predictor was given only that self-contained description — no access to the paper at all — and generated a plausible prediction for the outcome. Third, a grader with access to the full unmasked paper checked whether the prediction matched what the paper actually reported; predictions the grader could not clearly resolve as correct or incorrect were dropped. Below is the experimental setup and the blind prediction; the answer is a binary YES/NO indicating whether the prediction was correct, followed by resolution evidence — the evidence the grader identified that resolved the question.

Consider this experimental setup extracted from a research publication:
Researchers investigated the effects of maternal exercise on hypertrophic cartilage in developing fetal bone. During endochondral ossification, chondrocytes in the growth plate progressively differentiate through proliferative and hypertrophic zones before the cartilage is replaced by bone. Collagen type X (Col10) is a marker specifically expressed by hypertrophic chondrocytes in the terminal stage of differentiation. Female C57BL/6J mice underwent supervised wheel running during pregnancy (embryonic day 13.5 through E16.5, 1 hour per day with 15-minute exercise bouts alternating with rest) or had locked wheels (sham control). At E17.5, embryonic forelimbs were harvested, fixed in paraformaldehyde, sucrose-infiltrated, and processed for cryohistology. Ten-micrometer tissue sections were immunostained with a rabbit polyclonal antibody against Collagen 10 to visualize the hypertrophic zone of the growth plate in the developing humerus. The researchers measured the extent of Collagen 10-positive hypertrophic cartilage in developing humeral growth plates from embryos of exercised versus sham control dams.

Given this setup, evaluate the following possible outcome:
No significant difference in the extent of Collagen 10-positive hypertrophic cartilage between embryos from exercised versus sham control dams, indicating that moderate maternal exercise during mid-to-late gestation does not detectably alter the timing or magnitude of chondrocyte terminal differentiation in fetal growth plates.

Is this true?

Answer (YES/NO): NO